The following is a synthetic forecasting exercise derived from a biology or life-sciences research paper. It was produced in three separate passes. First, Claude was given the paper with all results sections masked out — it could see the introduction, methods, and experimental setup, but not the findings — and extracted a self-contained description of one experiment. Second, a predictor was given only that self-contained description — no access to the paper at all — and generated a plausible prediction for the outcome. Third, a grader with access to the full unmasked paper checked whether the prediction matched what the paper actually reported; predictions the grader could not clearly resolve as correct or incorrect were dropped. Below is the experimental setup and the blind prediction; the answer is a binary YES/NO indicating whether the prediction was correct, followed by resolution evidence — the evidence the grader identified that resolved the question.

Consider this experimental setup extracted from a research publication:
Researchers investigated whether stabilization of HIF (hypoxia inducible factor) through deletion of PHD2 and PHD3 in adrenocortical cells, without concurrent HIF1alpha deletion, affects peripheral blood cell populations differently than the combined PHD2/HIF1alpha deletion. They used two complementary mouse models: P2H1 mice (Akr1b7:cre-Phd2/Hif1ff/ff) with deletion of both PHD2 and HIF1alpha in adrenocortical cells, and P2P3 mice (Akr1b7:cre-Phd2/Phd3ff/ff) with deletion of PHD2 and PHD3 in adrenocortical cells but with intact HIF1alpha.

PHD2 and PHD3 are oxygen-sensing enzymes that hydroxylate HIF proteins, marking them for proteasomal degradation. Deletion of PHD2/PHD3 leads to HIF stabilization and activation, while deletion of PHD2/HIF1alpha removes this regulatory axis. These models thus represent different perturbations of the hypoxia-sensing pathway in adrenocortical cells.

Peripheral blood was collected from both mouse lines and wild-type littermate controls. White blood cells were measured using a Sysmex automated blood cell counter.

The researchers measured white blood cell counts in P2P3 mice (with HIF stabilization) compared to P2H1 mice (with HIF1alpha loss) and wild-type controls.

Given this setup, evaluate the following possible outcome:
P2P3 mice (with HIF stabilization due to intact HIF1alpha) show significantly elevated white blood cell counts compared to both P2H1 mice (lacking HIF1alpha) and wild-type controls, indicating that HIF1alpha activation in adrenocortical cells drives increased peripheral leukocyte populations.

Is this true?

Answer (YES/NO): NO